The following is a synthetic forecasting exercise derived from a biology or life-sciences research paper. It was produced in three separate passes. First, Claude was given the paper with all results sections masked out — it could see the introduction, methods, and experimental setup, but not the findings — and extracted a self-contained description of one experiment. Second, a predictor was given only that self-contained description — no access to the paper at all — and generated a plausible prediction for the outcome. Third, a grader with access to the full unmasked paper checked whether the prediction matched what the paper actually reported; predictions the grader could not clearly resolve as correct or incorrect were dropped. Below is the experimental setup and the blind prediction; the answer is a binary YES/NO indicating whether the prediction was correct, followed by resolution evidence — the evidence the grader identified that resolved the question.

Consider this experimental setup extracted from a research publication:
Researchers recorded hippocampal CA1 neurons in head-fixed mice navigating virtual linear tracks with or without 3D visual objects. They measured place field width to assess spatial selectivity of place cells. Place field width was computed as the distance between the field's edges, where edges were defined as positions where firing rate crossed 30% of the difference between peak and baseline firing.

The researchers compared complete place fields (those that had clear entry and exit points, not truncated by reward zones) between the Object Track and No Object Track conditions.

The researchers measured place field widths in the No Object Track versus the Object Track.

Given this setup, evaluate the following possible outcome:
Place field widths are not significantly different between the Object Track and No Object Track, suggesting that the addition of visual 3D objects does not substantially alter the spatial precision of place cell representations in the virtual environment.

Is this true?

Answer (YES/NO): YES